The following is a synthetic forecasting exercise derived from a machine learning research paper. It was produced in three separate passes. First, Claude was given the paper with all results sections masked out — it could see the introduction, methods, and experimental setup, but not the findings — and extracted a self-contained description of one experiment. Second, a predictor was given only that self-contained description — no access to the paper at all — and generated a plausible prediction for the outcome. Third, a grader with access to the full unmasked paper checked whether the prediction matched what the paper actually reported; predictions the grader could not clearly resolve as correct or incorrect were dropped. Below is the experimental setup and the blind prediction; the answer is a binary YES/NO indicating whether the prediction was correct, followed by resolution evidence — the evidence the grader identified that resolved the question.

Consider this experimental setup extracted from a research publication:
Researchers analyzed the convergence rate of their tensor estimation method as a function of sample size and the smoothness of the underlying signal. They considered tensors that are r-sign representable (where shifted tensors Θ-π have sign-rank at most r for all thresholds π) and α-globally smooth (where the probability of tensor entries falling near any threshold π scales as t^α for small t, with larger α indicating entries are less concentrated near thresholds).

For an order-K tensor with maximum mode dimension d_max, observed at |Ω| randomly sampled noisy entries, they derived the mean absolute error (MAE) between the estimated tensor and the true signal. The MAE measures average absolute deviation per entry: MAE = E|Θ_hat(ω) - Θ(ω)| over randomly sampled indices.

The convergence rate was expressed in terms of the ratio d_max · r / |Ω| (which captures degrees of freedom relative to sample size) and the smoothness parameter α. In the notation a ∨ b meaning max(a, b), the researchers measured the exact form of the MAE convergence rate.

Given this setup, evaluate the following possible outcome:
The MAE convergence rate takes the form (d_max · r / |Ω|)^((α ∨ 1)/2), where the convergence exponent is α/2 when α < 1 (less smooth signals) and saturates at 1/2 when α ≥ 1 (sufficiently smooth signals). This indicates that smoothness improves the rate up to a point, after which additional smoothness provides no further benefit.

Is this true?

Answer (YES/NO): NO